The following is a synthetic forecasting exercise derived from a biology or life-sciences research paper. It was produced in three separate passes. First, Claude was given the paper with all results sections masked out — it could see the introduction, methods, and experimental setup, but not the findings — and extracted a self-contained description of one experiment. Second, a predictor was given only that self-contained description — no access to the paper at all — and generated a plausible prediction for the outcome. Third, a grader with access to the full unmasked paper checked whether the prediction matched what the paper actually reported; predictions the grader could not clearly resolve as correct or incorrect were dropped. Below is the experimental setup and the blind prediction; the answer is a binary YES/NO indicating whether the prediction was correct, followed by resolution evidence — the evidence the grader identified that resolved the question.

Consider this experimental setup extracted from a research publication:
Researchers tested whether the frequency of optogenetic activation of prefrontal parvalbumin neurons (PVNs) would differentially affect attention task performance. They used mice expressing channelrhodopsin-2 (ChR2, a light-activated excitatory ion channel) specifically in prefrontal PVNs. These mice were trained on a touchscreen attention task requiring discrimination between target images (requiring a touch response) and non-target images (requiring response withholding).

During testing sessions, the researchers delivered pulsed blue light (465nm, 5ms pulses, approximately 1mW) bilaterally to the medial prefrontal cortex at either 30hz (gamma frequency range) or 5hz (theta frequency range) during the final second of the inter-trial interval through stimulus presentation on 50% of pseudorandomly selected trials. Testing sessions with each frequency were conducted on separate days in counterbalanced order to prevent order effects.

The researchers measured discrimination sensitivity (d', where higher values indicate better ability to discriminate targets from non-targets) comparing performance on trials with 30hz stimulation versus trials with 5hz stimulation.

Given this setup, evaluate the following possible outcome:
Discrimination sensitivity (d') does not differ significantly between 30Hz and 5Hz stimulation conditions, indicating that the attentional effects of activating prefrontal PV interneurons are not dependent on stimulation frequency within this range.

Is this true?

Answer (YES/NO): NO